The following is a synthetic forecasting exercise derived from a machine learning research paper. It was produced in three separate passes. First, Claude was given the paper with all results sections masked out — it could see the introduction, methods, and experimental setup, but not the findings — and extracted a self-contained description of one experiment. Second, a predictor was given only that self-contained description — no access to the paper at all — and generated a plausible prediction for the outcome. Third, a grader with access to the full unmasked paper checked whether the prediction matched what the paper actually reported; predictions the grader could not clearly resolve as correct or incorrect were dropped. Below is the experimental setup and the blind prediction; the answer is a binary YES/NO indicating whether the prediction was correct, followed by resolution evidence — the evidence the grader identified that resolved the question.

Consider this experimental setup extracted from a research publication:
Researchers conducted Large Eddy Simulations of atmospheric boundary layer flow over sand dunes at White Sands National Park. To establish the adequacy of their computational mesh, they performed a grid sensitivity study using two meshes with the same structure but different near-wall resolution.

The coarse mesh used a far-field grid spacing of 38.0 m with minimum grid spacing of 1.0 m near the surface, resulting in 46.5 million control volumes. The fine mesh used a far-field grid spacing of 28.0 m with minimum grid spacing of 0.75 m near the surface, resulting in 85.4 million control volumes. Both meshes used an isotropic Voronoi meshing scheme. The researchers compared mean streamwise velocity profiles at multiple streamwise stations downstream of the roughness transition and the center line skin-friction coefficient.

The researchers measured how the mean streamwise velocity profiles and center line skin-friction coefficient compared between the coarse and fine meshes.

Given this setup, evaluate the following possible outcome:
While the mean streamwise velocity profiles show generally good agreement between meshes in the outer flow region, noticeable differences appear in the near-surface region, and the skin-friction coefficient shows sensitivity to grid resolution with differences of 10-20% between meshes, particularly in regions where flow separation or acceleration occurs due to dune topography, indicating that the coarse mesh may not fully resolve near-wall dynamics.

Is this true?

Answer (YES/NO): NO